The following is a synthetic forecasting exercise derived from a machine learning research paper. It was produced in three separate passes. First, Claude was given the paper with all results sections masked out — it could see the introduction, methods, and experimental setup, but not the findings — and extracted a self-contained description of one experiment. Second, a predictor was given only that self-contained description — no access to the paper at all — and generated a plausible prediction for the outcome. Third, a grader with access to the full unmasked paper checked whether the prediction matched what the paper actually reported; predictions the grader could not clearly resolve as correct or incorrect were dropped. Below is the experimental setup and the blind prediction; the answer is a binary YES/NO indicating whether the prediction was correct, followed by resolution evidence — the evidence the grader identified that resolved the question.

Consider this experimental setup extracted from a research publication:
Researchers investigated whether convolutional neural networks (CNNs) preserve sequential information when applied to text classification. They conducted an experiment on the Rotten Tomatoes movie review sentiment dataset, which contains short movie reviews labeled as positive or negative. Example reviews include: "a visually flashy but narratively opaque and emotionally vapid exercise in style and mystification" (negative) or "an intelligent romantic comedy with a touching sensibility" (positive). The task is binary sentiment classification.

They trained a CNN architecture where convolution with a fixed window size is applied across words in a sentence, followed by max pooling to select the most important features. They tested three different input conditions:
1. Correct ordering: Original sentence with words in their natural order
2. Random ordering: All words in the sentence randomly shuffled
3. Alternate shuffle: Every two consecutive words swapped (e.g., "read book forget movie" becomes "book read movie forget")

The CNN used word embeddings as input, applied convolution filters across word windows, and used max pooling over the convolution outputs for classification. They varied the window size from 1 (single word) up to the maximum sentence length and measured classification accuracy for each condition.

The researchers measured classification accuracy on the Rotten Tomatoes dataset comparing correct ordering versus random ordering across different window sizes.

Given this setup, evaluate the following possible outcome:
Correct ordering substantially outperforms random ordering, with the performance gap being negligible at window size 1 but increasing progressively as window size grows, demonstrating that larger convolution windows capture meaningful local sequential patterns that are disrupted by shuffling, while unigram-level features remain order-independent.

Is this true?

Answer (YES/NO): NO